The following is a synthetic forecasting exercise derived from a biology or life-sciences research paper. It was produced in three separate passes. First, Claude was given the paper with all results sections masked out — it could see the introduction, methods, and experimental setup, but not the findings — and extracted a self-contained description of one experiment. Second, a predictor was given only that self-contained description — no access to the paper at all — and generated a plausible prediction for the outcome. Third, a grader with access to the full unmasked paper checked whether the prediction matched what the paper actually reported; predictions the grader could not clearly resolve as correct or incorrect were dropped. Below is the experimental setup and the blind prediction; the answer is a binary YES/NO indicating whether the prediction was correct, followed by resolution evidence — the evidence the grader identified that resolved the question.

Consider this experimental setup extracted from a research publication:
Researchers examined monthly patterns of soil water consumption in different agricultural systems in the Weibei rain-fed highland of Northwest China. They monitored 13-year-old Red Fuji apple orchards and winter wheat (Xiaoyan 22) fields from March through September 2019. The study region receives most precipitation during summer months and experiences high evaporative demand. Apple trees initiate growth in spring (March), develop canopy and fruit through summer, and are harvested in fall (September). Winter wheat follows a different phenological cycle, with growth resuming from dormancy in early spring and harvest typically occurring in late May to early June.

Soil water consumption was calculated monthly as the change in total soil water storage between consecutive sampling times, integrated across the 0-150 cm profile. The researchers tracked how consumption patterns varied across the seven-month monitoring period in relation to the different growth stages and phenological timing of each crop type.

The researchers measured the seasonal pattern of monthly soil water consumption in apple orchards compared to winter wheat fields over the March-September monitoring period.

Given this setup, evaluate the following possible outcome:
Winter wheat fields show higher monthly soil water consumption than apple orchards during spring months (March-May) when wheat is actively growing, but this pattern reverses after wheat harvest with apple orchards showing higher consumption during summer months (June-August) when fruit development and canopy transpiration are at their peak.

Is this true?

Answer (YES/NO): NO